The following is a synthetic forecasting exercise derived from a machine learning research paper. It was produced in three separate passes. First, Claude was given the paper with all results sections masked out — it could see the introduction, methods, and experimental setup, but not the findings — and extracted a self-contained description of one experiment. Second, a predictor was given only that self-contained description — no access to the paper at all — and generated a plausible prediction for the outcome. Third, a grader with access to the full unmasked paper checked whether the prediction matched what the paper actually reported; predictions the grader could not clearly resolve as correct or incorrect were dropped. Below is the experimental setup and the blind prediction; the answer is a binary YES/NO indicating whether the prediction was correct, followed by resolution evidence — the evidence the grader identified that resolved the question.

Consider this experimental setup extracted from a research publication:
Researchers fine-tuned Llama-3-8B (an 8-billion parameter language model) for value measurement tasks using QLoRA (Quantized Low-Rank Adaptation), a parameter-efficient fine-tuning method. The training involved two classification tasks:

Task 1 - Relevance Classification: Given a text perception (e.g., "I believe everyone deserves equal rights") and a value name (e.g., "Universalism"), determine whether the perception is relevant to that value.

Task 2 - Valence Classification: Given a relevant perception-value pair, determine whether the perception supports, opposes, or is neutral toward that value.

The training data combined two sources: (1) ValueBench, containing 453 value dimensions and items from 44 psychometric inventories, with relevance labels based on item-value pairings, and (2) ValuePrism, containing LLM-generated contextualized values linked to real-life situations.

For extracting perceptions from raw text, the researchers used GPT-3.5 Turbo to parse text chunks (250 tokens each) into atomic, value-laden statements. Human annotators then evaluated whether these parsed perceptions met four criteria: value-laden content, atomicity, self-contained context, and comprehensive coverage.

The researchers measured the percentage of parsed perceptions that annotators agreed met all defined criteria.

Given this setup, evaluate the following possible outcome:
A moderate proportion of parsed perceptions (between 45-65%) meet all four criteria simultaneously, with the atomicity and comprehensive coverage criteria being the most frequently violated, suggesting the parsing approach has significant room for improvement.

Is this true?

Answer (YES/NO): NO